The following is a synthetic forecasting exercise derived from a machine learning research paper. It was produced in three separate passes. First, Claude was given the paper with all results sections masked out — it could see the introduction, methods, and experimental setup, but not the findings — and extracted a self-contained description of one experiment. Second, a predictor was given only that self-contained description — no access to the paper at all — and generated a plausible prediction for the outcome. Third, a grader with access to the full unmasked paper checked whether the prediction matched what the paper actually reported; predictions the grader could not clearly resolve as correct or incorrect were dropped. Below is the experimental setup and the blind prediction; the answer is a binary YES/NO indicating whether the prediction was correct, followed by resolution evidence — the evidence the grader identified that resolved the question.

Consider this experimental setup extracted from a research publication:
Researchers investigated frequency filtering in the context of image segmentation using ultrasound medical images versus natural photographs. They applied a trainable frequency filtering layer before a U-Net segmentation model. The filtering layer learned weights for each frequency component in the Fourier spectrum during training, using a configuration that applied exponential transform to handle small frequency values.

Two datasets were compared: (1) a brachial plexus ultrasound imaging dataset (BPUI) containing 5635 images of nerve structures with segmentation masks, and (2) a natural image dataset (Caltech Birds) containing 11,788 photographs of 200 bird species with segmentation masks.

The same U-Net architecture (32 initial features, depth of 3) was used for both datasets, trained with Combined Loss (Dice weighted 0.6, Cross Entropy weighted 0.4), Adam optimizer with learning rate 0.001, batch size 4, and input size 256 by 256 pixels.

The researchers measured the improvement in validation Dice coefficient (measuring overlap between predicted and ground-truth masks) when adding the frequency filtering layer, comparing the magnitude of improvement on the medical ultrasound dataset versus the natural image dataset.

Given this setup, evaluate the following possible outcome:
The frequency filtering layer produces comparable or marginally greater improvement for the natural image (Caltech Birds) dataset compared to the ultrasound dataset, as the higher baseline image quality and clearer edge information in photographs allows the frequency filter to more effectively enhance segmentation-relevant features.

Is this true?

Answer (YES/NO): NO